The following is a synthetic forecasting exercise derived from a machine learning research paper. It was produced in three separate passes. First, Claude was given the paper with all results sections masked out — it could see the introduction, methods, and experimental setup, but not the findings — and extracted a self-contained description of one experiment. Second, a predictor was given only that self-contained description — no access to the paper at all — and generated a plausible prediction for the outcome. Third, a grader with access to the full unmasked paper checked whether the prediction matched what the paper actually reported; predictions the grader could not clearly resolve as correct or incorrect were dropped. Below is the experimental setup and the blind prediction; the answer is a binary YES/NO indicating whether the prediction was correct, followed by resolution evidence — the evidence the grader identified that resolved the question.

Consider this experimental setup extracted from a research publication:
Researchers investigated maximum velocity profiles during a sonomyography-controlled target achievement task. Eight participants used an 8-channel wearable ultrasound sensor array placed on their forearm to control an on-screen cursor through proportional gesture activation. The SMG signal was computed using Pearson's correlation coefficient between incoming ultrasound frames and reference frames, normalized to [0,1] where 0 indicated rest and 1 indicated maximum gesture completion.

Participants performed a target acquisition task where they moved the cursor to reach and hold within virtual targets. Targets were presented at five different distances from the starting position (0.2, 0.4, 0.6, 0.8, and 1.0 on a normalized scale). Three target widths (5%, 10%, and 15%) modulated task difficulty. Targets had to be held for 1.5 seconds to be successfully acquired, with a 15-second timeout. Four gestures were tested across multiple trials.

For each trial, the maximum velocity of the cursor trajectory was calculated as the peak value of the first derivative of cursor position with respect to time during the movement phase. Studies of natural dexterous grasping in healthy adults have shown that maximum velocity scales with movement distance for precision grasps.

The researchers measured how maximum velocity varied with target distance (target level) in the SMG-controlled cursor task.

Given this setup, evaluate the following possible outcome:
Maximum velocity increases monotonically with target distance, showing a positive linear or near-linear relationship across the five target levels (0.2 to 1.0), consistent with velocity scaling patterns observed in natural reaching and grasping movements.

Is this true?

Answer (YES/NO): YES